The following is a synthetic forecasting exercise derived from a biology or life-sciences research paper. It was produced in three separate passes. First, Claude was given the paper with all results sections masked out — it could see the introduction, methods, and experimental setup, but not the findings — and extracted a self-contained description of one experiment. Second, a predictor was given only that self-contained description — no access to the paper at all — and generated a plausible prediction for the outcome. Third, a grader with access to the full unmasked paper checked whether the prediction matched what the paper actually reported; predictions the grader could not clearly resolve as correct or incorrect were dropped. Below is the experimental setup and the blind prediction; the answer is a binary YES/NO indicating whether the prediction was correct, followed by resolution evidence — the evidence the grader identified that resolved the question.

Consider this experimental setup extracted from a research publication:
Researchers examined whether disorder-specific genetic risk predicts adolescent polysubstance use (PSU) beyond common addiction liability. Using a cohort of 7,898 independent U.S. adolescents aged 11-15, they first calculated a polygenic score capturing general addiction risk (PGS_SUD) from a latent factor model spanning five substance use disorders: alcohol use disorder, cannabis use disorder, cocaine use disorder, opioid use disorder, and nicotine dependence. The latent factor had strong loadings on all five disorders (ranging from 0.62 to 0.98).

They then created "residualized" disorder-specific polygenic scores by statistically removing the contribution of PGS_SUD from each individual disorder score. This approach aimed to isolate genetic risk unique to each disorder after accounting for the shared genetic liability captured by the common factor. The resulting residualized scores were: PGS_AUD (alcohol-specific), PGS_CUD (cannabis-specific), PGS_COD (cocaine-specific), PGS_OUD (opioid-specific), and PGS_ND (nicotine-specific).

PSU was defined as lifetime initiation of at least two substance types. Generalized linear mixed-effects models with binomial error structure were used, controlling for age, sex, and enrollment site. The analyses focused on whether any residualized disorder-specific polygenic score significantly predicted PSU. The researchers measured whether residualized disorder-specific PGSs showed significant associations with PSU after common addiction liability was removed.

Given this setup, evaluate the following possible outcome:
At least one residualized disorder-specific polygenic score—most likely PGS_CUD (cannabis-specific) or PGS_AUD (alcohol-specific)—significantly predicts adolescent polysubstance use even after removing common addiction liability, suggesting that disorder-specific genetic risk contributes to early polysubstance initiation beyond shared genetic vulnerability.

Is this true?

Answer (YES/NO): NO